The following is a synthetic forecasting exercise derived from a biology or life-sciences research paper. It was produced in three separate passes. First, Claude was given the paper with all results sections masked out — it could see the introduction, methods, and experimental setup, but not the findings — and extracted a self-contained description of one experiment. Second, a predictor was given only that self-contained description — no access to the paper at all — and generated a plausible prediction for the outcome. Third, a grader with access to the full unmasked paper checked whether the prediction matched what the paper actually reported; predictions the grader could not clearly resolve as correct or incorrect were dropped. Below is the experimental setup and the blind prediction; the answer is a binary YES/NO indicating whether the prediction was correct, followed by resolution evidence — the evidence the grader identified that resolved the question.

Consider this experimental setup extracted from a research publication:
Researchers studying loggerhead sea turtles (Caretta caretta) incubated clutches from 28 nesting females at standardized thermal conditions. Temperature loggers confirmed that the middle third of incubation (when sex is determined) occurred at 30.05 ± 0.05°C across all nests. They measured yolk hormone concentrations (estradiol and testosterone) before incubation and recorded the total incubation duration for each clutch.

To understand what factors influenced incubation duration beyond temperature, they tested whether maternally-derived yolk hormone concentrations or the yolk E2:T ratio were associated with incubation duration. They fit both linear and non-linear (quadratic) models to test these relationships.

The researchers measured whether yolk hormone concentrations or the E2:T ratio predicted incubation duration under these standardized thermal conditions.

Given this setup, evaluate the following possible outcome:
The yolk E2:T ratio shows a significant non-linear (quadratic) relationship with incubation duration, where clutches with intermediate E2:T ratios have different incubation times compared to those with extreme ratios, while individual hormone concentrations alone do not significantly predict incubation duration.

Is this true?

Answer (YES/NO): NO